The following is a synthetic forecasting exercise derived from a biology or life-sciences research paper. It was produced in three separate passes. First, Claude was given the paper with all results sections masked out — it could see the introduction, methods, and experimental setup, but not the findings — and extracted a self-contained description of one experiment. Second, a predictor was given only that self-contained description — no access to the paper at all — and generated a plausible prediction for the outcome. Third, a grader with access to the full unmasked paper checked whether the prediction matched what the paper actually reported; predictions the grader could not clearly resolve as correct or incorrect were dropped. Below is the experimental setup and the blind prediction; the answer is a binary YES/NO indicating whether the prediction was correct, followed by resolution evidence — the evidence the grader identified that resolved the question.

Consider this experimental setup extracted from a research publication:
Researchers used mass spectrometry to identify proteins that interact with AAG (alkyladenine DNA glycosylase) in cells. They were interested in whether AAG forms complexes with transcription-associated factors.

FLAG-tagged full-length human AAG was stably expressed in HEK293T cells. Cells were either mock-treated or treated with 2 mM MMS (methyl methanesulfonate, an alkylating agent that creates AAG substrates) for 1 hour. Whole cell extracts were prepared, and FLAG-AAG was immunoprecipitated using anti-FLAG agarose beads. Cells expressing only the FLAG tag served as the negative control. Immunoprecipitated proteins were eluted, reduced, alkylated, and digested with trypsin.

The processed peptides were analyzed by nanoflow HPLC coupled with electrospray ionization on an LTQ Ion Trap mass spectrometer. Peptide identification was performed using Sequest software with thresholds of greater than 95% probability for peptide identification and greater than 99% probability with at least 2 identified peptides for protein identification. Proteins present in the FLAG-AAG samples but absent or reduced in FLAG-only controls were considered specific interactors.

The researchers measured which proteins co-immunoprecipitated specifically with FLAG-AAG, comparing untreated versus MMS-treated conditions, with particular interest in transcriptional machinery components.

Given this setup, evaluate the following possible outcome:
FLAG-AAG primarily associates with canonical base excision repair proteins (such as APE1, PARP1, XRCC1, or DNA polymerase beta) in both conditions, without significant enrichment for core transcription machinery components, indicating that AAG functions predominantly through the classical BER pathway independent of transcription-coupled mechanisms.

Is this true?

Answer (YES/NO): NO